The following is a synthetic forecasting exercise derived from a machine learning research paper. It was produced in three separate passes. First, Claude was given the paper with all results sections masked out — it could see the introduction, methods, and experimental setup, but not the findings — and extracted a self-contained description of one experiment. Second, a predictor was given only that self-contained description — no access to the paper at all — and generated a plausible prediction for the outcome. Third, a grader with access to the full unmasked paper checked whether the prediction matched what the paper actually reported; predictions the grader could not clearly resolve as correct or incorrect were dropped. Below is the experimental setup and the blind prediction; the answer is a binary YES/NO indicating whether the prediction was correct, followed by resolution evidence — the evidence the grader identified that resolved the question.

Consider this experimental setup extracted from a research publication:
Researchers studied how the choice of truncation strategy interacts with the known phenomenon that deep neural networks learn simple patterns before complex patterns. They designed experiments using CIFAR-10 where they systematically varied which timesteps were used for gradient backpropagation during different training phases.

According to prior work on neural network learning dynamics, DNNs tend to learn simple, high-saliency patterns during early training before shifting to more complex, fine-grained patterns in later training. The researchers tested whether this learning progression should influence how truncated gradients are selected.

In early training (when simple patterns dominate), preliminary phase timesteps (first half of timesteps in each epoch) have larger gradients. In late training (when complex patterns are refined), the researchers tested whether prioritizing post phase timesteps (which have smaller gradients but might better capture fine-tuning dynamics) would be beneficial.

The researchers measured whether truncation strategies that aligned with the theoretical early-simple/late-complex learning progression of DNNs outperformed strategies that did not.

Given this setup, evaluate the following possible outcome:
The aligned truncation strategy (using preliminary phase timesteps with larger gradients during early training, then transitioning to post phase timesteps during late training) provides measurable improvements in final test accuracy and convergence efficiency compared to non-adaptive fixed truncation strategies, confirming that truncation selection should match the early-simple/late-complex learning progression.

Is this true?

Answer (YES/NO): YES